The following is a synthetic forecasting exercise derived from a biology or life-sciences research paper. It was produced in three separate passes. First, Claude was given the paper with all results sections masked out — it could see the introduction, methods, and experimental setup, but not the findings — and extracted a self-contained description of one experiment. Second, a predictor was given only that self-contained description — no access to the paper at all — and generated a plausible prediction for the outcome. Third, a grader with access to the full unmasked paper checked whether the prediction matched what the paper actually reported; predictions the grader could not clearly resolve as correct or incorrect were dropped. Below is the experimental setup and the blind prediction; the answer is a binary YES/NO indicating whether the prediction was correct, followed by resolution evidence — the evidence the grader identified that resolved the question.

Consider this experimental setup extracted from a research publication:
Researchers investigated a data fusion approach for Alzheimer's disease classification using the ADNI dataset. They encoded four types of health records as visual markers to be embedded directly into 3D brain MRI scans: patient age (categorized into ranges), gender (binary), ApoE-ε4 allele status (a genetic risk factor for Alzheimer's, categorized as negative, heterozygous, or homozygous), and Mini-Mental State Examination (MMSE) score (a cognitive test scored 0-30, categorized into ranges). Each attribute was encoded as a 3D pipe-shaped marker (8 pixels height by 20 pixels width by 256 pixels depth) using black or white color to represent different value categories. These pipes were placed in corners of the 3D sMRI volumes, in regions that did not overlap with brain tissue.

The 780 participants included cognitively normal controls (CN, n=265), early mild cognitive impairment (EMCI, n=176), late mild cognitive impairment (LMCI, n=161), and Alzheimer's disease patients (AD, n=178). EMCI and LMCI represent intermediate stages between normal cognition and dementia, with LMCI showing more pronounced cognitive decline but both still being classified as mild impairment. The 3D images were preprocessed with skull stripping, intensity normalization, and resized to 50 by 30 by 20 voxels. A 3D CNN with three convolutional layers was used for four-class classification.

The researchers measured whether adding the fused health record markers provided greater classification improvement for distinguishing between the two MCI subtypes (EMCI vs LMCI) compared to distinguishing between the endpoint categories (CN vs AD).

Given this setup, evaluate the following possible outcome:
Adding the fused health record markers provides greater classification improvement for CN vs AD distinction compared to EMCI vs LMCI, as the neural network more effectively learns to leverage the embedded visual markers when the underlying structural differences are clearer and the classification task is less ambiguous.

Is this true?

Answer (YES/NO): NO